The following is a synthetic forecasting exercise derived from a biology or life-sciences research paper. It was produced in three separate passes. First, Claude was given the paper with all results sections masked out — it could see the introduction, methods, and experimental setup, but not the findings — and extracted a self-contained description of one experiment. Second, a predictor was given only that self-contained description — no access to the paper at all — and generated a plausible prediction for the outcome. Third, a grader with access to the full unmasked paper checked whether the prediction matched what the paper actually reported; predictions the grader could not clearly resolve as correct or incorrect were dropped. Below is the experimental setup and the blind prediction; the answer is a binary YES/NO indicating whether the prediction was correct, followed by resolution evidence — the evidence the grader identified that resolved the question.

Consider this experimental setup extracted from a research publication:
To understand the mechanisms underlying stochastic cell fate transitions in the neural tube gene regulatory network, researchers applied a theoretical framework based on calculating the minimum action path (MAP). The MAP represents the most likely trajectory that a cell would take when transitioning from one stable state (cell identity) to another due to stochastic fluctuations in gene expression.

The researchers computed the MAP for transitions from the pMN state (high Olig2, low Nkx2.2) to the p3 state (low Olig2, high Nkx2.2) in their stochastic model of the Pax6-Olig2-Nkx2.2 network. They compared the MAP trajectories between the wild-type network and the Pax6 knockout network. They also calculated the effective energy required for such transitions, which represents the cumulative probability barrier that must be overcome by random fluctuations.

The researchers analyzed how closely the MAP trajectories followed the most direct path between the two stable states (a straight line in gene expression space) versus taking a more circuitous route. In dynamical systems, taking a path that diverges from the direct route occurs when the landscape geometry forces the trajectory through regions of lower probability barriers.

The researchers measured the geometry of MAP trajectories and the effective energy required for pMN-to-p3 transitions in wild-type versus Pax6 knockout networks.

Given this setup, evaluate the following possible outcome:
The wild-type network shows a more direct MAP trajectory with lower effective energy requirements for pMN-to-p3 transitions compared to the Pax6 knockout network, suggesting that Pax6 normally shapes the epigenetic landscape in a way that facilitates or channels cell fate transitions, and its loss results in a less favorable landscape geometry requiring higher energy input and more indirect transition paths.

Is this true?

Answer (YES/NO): NO